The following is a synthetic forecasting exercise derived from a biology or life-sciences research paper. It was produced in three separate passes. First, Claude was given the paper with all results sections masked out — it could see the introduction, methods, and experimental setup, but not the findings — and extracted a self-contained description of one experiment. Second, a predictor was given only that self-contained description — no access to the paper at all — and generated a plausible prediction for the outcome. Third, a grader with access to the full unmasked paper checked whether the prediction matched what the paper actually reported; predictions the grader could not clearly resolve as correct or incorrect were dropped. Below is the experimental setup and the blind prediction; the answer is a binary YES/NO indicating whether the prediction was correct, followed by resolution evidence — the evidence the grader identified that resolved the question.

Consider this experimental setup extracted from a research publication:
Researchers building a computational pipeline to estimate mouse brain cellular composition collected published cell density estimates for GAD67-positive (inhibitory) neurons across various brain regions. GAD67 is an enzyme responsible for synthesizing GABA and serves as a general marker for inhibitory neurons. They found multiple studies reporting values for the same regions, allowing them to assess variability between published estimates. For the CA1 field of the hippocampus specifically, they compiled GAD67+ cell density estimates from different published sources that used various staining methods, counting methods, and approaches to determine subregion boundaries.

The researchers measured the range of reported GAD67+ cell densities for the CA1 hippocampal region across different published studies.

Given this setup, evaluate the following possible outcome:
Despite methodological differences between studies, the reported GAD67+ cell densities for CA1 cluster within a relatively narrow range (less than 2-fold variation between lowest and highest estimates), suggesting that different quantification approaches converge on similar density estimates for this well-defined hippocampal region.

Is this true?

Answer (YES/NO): NO